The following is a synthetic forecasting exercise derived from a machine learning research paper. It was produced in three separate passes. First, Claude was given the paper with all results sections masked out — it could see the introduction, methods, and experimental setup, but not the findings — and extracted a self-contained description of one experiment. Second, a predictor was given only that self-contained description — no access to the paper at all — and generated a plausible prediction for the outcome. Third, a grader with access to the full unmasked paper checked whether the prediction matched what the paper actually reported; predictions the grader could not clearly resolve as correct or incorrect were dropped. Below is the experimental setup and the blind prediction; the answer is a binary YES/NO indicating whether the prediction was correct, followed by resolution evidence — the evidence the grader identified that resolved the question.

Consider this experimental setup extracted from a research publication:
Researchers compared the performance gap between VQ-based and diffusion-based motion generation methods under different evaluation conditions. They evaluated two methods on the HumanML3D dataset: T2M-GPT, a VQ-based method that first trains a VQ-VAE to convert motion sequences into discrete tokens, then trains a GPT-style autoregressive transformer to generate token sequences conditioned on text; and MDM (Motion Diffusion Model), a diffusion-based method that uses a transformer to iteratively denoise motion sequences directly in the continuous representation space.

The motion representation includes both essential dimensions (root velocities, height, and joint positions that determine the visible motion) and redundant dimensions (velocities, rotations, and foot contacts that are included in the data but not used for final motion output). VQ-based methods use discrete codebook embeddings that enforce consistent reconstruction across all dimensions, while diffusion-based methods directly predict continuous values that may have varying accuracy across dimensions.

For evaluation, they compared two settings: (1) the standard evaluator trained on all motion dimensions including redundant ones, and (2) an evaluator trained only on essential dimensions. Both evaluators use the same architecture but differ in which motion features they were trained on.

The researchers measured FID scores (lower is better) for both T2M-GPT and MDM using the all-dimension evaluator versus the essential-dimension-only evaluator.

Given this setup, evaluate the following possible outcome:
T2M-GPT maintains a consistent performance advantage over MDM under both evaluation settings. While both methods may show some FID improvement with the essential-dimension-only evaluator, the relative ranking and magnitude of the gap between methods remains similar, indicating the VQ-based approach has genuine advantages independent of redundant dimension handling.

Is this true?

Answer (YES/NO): NO